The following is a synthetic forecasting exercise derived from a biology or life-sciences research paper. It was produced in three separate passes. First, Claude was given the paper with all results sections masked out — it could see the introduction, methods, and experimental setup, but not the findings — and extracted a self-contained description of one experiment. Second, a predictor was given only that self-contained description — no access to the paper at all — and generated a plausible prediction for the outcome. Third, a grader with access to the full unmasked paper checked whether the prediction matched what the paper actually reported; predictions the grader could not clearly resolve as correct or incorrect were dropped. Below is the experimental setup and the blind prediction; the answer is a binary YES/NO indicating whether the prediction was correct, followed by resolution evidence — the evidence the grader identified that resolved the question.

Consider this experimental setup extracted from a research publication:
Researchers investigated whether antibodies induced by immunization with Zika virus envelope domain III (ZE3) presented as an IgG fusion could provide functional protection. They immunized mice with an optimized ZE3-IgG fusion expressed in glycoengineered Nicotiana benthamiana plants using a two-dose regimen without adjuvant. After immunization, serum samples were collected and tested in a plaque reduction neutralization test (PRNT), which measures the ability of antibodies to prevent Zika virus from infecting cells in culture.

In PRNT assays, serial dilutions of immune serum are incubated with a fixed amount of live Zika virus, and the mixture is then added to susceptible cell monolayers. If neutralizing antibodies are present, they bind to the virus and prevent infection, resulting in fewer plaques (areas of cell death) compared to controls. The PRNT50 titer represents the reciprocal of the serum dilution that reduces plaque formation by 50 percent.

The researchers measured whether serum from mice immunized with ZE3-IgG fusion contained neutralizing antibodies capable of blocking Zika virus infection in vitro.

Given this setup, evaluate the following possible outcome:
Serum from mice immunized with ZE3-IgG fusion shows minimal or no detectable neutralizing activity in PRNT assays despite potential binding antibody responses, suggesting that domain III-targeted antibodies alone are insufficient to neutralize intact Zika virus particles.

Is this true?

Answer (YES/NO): NO